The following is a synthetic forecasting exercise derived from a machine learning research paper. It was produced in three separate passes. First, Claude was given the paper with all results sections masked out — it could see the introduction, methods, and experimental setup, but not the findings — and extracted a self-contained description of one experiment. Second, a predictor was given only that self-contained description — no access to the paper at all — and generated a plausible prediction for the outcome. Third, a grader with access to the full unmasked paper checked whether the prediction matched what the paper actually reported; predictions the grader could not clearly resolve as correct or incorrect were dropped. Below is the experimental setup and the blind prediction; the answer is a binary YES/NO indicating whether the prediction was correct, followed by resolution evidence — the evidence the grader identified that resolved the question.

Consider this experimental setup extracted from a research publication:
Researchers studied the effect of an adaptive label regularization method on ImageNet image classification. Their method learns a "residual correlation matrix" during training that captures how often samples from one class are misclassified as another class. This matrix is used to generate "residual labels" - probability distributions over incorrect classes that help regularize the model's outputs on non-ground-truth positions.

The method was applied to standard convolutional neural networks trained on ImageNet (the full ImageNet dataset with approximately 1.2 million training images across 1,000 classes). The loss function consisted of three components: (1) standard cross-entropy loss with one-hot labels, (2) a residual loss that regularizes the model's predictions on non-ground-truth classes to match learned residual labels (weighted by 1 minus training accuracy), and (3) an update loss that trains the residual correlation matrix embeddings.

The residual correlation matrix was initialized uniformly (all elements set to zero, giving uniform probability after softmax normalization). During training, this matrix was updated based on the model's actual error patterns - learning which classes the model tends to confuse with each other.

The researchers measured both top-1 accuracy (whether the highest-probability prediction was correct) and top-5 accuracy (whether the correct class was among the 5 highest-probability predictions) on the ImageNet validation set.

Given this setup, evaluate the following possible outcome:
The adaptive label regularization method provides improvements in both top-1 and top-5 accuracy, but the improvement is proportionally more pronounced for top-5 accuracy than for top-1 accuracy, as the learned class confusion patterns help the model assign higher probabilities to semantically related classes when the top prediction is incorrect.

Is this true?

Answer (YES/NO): NO